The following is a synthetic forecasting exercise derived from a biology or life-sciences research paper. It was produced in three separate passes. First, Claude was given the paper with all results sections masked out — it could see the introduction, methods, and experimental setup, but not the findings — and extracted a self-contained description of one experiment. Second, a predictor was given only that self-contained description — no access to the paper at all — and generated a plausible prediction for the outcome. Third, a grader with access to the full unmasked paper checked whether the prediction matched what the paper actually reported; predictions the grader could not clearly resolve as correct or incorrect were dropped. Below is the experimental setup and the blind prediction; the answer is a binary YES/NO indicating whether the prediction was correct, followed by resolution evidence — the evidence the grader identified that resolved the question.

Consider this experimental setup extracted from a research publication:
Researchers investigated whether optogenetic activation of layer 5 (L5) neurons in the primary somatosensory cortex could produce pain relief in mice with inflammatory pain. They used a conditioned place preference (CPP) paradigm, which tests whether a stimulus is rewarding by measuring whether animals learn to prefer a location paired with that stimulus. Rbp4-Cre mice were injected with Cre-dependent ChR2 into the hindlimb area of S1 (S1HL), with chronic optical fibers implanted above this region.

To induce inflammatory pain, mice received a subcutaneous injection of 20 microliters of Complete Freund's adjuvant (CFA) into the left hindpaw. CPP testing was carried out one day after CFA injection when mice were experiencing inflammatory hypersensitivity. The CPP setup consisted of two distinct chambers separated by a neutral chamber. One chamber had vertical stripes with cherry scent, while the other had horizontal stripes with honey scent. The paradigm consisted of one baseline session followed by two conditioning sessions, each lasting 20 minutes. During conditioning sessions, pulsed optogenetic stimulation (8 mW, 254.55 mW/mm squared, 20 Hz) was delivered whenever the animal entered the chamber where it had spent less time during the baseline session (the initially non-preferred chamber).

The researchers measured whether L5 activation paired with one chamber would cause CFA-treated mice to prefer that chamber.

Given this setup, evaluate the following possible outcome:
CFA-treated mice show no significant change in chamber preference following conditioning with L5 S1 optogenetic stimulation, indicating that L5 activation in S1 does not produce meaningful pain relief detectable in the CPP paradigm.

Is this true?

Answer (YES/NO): NO